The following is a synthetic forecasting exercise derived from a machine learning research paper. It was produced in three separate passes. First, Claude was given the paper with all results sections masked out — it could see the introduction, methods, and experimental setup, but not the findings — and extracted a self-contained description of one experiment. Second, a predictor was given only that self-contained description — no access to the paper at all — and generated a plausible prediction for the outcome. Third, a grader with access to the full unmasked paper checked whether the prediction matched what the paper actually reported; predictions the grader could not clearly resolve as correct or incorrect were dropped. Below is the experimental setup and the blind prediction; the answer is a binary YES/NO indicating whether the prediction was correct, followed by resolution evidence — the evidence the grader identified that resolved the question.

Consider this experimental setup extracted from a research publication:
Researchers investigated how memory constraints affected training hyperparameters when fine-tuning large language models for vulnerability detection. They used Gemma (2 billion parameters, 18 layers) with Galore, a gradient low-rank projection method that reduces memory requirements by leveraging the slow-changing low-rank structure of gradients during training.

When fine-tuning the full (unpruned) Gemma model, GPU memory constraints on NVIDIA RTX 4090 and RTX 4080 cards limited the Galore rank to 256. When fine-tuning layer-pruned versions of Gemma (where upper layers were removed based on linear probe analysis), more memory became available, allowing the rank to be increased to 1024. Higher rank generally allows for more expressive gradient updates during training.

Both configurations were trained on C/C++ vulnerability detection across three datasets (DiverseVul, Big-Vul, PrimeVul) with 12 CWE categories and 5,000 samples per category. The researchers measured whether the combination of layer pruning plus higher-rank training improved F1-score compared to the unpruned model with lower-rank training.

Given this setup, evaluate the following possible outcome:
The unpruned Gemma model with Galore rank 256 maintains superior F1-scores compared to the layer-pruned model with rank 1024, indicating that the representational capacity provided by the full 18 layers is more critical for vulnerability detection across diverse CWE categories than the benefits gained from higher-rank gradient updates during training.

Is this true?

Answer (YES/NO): NO